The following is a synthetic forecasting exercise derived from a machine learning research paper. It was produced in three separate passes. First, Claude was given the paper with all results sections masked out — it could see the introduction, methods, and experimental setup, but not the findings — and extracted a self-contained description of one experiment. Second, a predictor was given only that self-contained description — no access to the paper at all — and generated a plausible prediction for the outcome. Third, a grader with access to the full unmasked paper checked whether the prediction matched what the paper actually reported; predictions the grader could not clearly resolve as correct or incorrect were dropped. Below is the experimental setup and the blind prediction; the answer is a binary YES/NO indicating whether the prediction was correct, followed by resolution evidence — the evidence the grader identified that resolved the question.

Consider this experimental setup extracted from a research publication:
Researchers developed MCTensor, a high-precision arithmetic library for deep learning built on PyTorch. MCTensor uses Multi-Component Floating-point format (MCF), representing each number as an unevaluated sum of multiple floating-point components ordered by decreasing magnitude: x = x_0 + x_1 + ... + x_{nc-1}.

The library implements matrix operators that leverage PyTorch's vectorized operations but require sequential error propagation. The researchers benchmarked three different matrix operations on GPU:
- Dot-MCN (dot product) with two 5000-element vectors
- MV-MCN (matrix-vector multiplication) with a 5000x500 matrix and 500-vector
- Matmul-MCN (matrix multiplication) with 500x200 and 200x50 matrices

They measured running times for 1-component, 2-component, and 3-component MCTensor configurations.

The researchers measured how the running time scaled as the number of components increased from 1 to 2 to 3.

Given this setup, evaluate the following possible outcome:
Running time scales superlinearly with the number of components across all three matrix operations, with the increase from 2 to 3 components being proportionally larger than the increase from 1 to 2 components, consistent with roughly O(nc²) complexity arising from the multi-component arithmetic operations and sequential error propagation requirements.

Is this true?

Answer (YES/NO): NO